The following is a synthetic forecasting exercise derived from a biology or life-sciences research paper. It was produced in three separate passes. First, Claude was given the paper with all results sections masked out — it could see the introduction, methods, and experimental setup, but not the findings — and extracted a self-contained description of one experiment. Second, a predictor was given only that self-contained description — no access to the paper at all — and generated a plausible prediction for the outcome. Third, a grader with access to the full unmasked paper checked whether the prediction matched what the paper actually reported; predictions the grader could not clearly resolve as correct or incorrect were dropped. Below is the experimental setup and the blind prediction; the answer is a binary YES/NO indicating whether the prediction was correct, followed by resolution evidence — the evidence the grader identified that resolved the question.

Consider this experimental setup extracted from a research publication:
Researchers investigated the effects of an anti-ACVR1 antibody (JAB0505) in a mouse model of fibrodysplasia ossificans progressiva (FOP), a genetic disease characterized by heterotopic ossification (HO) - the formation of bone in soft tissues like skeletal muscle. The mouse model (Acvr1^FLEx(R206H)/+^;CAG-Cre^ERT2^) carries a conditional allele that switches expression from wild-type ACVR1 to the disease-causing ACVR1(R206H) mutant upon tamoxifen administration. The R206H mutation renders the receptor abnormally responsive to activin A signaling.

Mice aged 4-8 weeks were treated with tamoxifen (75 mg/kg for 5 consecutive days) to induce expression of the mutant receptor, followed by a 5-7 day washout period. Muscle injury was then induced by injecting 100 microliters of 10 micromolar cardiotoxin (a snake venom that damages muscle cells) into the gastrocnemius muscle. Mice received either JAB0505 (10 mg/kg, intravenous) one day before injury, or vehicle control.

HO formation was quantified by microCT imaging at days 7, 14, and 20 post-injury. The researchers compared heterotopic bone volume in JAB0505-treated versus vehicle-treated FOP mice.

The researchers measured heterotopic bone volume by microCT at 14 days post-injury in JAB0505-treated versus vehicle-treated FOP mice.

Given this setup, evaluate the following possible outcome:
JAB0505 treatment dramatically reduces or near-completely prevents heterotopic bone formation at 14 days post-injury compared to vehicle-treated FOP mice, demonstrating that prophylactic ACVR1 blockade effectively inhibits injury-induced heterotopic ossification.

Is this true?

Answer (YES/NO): NO